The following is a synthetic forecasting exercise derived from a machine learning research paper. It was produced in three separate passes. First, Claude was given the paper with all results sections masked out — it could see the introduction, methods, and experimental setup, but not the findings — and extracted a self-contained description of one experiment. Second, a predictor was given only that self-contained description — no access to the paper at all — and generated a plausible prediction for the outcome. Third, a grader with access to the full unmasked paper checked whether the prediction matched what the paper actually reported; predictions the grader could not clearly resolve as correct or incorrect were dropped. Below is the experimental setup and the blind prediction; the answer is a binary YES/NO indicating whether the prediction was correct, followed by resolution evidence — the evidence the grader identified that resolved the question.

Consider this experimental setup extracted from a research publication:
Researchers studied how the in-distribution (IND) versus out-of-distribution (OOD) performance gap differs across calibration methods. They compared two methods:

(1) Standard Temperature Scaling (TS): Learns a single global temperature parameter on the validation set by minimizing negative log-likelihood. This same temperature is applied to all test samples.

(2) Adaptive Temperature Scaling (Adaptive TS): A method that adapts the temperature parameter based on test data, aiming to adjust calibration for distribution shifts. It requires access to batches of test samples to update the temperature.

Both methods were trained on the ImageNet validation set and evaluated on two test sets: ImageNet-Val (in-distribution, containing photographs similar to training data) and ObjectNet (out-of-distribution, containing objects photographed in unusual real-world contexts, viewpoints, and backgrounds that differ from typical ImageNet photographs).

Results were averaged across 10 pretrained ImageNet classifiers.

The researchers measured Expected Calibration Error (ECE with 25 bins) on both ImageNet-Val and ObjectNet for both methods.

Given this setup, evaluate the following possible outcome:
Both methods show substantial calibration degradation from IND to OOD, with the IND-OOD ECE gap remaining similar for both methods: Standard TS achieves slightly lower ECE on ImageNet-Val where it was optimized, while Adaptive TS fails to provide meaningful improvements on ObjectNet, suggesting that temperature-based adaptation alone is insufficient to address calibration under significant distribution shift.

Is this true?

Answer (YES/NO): NO